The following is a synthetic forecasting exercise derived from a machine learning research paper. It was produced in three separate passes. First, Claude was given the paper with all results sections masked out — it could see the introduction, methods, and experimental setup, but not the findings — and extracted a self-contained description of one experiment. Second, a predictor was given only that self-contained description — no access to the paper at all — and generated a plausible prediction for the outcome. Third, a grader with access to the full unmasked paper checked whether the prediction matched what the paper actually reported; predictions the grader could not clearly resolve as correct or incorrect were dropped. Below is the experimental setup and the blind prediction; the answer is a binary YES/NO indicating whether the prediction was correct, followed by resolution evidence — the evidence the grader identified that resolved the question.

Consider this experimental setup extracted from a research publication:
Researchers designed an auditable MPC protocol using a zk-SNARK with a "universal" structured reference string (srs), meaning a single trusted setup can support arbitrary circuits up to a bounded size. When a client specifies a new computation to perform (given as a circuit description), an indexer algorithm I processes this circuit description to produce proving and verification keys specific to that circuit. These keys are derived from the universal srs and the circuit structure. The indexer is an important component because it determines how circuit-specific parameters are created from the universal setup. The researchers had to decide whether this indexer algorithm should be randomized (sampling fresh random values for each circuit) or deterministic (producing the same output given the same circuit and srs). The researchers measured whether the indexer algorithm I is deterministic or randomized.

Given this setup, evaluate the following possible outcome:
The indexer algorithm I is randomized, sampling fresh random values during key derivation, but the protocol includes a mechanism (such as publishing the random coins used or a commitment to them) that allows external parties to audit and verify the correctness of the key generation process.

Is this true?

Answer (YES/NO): NO